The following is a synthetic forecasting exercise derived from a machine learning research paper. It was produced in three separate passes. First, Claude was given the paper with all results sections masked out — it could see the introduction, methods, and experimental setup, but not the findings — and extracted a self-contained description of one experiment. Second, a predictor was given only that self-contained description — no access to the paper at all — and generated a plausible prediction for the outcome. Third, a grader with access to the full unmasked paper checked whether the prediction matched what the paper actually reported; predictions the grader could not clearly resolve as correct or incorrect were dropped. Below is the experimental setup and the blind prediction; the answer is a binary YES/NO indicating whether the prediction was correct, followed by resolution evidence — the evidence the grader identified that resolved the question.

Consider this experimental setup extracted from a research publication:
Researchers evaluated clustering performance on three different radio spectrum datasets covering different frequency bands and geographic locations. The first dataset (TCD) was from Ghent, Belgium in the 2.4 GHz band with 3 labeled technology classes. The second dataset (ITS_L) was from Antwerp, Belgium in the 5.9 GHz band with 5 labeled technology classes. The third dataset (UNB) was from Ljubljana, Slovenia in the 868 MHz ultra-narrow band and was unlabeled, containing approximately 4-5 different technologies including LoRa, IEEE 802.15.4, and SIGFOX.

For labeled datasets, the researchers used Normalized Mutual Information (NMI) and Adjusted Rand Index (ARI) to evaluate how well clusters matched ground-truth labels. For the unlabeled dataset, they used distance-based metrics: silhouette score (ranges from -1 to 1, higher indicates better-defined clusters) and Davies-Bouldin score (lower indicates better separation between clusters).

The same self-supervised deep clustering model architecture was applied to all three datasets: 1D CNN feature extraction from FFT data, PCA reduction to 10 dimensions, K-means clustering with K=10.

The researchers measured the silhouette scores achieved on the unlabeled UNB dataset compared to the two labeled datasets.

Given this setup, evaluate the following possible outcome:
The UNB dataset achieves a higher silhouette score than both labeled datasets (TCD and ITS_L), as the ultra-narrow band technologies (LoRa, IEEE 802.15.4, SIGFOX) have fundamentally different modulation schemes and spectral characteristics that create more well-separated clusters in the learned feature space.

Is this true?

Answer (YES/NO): NO